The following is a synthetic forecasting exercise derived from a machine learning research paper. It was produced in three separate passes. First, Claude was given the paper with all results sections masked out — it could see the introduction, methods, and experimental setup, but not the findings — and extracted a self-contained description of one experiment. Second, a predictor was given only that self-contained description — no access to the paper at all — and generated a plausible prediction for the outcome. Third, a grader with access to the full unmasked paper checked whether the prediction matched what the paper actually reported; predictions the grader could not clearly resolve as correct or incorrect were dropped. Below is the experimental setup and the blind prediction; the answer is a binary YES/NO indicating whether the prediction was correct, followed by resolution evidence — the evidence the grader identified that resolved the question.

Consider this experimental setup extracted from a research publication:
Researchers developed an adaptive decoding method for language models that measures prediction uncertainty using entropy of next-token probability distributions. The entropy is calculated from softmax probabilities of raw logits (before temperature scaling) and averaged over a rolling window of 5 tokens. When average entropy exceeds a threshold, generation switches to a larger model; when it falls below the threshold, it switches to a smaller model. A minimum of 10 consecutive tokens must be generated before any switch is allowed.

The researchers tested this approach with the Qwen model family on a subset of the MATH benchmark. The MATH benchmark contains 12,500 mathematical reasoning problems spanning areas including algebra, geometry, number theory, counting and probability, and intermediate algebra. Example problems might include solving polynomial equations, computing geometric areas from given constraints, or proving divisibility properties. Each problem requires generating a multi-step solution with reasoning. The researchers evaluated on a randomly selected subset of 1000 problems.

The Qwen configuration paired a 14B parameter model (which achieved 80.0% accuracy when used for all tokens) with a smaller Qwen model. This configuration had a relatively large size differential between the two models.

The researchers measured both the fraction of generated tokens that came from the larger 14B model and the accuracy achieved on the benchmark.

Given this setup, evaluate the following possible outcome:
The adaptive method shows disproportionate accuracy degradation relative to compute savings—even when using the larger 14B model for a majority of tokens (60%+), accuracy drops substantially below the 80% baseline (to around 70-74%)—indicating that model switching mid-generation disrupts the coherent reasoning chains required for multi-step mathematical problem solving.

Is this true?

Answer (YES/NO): NO